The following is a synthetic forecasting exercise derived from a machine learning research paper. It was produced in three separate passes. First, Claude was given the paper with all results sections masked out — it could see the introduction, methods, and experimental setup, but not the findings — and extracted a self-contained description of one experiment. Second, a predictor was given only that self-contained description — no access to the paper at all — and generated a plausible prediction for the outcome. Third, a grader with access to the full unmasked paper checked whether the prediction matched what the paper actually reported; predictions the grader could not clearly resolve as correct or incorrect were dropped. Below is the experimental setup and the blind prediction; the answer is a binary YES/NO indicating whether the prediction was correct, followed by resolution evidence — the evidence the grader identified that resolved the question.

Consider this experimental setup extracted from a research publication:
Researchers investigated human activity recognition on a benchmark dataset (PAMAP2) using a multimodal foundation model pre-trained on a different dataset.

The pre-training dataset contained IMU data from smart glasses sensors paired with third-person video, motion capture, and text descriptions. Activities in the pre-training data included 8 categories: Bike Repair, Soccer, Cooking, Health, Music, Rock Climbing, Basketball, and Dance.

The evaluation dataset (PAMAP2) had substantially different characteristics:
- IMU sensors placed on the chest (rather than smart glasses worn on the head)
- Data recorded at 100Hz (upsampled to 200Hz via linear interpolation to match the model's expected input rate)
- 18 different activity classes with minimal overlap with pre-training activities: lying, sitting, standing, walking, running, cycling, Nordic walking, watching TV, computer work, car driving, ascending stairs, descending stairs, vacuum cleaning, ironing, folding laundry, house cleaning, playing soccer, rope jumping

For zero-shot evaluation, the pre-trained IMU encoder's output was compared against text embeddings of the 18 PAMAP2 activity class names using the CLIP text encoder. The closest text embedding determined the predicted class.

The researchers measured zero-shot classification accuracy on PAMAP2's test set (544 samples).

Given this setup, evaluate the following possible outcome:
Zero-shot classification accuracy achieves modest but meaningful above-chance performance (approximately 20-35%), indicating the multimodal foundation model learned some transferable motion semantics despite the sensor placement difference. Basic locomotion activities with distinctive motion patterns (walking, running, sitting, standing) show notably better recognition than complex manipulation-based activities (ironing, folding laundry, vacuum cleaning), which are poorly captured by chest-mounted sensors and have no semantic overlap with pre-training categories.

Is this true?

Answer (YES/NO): NO